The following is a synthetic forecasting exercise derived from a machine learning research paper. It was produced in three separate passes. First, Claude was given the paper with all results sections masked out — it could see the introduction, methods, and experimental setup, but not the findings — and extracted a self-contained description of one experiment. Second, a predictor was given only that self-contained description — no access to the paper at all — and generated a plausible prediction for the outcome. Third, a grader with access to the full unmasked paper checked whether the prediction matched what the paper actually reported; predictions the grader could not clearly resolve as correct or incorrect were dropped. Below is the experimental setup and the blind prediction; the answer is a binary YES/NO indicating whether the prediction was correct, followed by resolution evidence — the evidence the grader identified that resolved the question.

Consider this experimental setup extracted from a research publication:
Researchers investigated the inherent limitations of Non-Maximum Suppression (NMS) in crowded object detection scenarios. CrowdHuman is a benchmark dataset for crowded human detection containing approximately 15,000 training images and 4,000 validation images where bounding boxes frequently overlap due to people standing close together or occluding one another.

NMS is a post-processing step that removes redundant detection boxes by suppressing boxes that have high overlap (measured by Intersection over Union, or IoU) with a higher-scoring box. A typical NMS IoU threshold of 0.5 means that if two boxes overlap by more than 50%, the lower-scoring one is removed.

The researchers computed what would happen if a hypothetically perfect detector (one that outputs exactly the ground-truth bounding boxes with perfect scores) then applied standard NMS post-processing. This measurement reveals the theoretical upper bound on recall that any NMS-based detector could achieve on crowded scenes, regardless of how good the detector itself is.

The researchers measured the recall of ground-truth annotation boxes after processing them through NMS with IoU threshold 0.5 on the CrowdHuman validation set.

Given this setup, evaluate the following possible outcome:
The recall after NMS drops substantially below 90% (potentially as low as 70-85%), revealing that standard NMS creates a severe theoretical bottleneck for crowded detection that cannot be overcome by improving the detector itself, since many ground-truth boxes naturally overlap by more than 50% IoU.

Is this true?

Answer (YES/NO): NO